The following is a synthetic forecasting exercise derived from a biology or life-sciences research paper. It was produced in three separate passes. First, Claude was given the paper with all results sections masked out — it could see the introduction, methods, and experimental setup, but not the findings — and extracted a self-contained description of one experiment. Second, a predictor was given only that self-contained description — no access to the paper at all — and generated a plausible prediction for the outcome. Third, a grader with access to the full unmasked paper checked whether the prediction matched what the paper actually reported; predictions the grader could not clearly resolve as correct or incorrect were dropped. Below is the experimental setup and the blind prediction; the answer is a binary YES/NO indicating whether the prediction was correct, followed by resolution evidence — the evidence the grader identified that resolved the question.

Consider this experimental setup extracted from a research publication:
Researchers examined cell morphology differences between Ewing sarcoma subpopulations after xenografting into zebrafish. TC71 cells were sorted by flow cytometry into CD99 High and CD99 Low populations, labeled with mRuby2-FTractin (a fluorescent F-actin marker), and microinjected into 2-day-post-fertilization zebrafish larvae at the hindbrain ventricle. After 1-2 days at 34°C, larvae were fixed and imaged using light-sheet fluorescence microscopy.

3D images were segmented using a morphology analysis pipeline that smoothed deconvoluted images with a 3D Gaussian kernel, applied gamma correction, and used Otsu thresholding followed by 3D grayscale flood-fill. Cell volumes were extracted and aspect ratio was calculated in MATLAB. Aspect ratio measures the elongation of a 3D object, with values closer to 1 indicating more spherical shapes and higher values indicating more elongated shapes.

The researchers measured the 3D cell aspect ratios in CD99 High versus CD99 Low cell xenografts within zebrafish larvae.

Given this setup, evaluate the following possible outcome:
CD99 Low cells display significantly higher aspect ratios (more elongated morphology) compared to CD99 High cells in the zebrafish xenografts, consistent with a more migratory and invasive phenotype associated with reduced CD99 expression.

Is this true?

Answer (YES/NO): NO